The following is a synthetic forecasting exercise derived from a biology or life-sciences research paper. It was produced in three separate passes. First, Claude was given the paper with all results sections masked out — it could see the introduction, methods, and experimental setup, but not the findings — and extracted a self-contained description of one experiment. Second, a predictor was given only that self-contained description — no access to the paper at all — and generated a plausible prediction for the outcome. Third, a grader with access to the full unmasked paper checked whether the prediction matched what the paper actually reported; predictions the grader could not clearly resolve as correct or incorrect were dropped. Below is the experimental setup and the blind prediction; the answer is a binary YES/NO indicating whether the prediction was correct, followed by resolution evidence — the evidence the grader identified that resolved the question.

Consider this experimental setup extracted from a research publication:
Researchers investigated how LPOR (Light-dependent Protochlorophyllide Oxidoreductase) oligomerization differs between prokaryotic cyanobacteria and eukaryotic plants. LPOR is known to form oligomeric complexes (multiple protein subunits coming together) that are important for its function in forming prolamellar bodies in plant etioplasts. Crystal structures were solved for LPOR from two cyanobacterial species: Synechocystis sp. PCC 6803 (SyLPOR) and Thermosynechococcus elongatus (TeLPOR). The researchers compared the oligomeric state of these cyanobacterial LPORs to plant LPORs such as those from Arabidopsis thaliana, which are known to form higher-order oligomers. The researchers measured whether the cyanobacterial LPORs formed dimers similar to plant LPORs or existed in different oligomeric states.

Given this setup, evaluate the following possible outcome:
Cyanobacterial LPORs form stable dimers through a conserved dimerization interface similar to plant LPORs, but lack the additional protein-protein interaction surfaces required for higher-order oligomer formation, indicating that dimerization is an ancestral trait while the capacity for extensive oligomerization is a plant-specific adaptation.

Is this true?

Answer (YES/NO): NO